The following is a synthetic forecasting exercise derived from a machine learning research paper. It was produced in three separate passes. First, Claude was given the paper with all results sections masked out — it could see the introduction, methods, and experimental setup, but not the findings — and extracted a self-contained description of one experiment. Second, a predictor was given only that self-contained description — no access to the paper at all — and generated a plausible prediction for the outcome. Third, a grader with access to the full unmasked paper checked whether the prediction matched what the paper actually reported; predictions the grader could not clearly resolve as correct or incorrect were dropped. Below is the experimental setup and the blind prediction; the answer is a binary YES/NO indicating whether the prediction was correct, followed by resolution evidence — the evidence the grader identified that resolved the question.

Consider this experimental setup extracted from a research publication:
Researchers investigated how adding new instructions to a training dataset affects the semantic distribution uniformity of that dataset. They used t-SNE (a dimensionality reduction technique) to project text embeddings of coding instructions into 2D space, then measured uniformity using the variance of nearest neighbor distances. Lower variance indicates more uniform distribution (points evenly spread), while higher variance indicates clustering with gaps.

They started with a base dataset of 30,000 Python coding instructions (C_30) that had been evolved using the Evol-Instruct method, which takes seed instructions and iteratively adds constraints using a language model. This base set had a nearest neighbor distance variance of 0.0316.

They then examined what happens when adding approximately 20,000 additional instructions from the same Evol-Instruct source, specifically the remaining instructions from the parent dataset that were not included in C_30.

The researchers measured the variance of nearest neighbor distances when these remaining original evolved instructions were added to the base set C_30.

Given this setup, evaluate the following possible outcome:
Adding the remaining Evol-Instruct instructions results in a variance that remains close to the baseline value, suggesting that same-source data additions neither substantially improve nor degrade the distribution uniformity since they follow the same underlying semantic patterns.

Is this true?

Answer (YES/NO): NO